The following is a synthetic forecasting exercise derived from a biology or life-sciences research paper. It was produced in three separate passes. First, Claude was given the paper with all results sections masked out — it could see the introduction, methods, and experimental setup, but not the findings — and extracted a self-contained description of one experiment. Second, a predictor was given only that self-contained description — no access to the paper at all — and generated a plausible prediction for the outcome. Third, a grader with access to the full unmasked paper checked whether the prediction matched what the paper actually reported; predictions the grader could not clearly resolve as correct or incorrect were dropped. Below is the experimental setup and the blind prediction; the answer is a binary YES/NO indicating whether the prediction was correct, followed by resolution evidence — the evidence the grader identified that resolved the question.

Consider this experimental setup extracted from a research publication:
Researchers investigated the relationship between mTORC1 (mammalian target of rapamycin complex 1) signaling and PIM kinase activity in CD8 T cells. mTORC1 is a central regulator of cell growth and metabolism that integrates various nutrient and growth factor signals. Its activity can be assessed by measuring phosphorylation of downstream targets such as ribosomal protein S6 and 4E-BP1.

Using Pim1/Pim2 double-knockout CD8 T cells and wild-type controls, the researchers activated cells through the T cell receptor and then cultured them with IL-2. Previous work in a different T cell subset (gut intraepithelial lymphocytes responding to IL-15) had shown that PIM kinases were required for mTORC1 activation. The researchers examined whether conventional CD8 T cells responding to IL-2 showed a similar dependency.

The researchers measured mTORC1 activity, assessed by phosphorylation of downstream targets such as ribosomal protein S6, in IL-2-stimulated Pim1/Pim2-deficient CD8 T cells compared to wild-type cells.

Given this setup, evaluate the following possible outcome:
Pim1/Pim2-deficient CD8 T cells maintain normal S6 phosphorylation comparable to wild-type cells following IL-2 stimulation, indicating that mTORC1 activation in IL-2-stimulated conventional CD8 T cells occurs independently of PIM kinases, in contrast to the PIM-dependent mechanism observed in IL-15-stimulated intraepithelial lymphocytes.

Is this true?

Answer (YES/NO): NO